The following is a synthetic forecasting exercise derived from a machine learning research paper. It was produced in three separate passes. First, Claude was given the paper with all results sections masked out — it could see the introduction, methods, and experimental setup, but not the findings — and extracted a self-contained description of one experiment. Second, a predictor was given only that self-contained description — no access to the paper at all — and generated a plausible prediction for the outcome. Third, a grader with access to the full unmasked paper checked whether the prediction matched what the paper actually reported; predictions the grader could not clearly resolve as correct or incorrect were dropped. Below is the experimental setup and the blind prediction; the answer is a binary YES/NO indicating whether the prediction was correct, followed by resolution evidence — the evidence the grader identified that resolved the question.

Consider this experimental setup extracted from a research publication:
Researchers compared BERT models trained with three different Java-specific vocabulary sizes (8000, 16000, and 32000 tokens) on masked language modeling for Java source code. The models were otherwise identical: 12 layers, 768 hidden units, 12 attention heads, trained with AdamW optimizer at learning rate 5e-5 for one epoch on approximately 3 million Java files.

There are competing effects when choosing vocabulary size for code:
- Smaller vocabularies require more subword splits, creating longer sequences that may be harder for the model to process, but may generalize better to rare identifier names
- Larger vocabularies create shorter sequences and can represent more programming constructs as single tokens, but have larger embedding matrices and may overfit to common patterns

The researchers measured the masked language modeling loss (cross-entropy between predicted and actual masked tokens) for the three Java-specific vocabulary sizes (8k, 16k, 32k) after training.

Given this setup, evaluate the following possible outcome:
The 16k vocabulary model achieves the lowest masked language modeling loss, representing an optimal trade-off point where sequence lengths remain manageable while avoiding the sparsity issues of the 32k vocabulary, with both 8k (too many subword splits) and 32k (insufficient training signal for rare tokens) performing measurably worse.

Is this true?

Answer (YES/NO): NO